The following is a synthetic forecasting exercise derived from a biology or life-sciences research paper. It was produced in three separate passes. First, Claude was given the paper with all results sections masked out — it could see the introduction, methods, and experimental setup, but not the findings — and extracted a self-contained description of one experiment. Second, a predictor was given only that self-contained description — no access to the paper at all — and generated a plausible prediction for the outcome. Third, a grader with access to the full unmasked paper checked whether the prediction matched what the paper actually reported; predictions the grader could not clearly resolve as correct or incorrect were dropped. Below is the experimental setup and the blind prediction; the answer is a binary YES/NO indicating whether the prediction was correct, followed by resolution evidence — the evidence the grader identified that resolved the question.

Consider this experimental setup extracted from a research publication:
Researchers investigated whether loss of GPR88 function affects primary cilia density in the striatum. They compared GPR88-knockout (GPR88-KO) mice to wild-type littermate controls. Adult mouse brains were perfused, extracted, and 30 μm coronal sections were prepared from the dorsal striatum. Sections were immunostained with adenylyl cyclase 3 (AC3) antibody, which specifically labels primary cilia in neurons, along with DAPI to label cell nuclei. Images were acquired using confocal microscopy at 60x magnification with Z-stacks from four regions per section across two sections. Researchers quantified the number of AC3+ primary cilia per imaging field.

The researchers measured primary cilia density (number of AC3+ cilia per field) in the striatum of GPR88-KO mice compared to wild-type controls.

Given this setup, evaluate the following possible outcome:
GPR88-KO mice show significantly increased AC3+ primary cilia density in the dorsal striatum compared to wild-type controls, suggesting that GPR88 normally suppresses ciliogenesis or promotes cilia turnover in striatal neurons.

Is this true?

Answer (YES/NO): NO